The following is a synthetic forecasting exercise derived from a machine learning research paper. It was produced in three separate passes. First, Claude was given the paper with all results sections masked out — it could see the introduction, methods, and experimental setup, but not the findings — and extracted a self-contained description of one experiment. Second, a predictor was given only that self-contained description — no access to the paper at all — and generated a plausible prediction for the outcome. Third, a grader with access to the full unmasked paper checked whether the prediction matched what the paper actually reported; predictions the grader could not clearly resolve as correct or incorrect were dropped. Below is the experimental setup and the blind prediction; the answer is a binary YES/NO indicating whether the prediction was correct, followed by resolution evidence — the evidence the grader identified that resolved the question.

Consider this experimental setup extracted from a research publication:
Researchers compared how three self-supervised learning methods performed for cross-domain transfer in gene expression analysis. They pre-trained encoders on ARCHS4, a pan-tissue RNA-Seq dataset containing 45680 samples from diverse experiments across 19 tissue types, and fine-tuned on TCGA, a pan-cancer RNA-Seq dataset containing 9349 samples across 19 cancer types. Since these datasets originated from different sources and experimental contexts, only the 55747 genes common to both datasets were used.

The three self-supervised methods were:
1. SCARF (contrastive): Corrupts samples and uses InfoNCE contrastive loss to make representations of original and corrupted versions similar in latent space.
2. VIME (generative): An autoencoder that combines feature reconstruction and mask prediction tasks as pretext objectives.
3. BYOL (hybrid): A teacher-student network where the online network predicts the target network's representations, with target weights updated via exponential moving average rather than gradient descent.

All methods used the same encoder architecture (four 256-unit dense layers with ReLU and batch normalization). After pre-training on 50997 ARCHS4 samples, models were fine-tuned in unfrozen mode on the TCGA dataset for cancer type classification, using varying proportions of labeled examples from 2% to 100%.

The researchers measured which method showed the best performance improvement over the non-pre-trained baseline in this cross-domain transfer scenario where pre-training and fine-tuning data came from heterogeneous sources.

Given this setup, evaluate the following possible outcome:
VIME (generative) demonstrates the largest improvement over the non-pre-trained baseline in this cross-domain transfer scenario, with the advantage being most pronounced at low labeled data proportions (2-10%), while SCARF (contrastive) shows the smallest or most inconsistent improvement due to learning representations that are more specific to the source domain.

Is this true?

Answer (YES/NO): NO